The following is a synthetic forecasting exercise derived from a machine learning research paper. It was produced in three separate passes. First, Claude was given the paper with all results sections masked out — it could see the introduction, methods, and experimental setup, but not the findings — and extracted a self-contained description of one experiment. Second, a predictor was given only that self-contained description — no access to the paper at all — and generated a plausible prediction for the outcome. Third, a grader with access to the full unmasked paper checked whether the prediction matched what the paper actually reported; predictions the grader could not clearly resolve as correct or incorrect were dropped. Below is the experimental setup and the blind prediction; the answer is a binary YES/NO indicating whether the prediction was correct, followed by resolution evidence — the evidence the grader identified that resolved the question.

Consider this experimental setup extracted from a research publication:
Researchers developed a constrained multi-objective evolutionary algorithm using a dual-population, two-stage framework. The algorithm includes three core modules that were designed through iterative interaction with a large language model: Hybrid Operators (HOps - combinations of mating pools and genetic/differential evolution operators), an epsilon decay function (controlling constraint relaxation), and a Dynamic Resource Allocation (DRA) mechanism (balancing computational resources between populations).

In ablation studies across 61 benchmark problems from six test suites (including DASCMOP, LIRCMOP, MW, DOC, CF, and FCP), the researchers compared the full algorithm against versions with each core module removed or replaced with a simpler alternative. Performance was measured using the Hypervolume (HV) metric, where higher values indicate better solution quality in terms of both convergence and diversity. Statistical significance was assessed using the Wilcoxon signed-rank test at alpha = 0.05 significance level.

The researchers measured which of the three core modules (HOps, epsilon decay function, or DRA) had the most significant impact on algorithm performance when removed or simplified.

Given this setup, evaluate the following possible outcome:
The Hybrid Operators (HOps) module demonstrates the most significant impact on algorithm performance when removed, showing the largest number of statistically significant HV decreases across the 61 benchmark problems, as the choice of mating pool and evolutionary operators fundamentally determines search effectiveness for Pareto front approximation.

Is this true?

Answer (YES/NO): YES